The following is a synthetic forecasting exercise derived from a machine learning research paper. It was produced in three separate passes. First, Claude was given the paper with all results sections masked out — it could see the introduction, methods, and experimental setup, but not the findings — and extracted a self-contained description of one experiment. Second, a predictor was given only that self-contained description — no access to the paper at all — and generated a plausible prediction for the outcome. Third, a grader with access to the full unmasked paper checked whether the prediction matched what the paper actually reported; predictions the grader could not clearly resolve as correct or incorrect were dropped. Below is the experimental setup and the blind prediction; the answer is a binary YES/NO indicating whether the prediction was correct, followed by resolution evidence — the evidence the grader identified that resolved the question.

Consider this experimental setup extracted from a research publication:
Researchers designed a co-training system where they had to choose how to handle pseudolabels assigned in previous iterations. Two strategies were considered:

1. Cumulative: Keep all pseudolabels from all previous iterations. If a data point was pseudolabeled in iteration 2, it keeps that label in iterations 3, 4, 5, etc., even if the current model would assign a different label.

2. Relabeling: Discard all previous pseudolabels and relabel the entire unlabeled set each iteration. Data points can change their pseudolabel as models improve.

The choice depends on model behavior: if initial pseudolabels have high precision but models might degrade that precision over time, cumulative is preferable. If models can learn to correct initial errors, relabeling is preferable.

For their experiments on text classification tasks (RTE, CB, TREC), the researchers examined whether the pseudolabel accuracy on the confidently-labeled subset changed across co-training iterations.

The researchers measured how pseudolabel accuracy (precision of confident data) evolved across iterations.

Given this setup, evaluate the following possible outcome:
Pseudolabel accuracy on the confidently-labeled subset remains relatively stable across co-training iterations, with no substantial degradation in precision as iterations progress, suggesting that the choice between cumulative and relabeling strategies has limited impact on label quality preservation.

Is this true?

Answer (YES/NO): NO